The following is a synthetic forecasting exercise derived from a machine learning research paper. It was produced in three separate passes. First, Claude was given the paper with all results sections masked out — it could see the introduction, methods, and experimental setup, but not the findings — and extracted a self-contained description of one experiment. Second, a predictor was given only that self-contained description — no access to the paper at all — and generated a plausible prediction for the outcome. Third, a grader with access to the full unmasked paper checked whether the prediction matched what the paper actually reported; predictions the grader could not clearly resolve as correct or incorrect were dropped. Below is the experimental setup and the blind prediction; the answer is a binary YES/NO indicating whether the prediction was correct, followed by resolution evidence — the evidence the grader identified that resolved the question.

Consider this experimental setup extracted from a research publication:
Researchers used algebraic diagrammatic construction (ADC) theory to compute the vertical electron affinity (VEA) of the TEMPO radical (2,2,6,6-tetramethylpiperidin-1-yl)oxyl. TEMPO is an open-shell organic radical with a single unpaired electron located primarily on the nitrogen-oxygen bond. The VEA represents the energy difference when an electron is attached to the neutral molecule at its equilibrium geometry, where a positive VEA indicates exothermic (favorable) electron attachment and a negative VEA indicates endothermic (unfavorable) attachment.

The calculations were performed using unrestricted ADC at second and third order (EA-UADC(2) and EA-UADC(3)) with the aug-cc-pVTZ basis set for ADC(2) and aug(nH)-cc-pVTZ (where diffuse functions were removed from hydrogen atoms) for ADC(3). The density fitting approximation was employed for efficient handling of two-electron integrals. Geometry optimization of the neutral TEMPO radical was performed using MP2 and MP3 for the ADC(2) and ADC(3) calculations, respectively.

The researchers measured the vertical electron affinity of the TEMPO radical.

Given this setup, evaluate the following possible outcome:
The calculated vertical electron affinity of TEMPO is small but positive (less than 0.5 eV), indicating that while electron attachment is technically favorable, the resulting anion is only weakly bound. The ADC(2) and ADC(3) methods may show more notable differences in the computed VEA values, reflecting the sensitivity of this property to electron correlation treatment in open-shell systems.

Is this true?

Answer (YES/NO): NO